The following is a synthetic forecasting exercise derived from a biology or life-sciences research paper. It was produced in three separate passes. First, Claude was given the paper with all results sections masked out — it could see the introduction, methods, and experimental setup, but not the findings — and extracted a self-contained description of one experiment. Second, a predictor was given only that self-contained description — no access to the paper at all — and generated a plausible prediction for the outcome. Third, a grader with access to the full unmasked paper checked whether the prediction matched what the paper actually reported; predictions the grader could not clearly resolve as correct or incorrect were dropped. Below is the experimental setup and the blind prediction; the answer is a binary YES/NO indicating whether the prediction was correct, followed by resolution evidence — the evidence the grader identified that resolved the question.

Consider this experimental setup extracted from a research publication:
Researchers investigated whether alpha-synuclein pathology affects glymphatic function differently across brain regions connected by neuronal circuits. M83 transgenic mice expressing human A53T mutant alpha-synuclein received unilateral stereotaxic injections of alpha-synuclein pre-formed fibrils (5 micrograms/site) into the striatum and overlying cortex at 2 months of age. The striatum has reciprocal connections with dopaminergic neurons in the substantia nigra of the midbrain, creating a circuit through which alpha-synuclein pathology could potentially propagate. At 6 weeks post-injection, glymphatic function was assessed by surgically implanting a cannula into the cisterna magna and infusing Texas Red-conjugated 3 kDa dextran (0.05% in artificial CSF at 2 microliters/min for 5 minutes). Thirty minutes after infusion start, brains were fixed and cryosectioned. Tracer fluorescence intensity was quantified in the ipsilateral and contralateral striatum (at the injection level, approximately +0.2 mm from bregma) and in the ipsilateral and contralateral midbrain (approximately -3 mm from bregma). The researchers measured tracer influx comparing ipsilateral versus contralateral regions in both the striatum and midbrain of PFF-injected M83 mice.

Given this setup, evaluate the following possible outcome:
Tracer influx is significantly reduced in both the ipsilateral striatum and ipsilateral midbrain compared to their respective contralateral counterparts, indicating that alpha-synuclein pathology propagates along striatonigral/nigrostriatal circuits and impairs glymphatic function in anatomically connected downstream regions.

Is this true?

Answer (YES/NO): NO